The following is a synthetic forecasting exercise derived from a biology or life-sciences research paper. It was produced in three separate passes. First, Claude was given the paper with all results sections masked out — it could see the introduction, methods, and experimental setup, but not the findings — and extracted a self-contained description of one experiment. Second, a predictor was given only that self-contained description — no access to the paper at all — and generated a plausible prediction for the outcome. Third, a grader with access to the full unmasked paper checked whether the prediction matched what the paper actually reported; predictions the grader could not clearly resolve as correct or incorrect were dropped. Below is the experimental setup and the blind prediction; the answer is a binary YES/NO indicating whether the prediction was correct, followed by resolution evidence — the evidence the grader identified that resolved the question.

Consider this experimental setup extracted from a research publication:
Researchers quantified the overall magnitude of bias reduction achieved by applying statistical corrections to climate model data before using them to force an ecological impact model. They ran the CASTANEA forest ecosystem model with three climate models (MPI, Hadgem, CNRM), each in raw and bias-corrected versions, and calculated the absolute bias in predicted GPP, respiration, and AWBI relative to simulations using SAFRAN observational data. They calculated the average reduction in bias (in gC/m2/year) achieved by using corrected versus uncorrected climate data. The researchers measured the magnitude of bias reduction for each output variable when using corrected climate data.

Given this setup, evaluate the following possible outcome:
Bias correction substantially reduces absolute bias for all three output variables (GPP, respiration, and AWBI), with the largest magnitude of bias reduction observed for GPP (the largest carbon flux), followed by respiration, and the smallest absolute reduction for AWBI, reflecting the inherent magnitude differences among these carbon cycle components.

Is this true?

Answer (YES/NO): YES